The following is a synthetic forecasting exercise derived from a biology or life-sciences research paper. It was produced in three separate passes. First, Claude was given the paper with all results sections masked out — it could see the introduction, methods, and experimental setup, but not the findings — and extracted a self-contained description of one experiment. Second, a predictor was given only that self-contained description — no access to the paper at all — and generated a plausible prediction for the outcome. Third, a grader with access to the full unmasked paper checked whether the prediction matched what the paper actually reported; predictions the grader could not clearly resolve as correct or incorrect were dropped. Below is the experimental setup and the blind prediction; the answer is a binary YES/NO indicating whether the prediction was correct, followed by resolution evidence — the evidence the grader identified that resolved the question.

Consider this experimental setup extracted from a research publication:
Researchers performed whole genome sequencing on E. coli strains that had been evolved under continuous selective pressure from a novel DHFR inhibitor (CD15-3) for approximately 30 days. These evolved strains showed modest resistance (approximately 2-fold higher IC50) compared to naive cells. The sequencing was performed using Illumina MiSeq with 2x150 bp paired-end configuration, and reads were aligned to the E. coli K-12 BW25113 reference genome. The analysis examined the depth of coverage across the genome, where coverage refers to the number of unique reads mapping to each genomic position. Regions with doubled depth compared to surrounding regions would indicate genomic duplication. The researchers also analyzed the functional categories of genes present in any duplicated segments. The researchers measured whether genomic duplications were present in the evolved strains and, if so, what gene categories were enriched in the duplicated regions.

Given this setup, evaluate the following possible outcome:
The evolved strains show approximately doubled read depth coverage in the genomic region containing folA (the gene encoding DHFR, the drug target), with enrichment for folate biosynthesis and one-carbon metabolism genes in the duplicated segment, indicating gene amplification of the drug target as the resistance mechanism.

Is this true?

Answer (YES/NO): NO